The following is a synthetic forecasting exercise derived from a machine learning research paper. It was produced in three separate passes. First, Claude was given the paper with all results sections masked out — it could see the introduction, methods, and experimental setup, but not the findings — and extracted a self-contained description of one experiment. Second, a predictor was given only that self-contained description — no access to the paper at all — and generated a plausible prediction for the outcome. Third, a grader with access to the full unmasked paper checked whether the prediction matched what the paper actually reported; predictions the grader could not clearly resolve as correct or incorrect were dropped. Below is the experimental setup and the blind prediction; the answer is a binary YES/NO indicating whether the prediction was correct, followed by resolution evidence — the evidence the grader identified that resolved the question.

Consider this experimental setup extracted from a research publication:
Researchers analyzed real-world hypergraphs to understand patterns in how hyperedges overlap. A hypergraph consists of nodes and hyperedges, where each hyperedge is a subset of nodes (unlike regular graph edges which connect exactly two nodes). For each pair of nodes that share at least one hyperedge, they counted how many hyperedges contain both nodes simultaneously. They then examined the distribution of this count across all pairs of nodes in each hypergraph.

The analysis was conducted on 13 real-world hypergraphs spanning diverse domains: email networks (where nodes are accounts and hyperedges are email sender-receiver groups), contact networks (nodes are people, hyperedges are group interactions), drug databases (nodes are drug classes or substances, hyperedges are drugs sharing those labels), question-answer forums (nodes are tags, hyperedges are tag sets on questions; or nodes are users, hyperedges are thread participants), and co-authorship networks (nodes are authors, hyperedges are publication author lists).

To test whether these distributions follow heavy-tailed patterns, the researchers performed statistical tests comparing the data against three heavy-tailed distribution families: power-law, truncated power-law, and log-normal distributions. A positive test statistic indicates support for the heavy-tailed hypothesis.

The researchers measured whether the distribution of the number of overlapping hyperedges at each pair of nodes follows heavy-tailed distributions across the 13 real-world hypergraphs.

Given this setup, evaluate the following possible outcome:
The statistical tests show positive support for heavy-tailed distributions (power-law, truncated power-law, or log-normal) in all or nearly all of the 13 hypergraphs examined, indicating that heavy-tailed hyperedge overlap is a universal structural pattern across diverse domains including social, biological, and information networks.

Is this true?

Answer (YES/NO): YES